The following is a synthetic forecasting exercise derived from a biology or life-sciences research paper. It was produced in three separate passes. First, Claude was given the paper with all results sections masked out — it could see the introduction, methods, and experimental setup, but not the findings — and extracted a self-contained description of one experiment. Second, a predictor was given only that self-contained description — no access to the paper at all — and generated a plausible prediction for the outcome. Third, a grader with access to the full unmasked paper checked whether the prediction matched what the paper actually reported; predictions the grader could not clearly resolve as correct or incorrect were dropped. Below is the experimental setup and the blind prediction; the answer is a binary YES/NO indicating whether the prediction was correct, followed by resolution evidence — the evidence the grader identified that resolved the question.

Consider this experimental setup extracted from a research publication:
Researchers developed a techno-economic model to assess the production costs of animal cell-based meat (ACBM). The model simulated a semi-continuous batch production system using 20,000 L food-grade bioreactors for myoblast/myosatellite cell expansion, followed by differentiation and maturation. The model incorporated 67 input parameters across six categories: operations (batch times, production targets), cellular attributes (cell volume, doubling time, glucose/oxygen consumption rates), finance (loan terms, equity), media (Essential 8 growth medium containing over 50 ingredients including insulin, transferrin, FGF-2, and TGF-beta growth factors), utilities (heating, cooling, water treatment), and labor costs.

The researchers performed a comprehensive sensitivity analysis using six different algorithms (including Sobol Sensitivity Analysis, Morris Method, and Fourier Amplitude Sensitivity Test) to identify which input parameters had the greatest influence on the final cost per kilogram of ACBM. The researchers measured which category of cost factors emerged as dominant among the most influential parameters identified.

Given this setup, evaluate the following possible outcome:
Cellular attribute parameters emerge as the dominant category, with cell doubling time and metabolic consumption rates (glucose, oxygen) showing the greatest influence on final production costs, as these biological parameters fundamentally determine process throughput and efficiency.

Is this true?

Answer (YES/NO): NO